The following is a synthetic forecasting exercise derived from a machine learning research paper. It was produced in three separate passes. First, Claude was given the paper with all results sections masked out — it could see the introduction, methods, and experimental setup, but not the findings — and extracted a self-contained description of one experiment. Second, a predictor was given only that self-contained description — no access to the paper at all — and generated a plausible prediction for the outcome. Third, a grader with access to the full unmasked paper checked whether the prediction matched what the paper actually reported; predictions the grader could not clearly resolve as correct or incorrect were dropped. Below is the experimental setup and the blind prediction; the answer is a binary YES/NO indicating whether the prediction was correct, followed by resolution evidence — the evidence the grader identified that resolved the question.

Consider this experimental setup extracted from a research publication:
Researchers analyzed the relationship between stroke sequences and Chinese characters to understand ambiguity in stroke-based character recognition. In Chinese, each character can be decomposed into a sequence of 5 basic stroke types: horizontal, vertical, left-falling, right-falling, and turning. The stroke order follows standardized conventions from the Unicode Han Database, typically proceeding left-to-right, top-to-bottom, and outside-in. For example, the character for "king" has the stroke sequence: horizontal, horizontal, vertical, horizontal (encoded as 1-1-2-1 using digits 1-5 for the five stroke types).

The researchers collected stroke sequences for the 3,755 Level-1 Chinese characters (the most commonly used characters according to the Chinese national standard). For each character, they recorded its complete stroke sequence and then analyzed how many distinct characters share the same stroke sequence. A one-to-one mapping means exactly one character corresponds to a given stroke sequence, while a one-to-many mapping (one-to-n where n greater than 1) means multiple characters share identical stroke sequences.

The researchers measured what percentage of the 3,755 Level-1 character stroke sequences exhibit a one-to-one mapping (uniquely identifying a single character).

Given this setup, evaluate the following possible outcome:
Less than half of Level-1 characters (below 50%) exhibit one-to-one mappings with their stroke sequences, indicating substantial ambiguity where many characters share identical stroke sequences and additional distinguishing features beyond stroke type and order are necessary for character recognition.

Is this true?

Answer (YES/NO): NO